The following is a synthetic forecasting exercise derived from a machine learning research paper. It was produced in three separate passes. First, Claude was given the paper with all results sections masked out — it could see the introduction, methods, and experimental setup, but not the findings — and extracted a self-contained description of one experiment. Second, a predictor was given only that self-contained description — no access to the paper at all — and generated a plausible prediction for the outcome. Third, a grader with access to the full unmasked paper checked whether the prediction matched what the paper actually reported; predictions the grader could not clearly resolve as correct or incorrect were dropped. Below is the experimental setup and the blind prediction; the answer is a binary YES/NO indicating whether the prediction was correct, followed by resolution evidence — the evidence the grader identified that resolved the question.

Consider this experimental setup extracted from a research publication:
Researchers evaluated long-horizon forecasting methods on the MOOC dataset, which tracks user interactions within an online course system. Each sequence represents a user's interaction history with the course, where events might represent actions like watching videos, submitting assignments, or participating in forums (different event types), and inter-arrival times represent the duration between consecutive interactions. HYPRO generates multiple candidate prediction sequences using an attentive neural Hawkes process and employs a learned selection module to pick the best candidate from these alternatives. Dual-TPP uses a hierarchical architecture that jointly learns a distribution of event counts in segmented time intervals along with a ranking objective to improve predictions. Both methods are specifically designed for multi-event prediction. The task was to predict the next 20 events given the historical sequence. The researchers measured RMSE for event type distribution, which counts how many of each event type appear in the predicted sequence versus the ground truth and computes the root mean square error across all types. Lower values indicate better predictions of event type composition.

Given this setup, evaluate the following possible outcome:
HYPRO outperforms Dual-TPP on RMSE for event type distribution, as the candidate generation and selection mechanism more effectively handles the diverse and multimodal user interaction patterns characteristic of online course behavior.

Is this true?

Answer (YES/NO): YES